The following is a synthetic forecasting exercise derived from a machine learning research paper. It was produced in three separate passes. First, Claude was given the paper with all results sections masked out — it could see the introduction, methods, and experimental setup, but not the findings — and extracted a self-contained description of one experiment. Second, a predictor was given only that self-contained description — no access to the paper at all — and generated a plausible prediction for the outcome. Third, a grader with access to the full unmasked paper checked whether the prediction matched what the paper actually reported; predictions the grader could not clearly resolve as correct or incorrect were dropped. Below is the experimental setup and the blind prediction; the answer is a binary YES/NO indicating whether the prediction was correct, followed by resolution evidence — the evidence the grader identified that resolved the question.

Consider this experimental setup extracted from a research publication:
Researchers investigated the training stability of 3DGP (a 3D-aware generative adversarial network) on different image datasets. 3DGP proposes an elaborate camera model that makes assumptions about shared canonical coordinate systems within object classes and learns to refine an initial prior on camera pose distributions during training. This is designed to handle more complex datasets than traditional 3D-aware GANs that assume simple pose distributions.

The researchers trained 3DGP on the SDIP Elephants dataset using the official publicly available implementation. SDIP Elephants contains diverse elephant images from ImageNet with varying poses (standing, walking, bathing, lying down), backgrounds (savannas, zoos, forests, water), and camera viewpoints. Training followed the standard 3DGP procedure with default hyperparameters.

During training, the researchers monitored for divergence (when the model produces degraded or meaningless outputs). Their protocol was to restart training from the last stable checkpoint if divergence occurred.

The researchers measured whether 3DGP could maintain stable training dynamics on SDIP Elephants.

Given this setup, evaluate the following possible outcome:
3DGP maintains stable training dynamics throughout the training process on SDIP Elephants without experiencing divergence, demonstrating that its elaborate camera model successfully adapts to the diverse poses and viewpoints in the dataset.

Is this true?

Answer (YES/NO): NO